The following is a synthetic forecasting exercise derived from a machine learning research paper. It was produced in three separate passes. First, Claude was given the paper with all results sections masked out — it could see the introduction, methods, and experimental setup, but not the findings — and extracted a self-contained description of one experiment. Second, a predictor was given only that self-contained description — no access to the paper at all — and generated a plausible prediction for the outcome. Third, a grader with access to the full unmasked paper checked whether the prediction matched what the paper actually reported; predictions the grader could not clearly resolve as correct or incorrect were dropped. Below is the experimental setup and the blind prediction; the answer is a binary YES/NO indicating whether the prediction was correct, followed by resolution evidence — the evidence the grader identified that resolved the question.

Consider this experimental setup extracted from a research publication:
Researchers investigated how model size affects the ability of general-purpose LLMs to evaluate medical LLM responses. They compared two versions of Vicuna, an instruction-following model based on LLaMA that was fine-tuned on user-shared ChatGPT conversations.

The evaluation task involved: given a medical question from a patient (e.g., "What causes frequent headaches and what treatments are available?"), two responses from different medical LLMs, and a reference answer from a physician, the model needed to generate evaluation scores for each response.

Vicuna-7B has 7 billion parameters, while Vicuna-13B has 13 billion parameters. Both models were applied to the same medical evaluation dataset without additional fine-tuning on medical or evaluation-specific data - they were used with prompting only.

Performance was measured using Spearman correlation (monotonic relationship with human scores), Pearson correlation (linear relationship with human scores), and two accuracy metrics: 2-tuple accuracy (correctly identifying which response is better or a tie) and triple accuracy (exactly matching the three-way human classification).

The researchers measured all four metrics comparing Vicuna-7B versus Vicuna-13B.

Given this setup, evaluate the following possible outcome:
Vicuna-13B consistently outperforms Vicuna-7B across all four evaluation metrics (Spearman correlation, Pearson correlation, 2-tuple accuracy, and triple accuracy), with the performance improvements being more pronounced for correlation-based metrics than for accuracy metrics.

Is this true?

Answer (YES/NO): YES